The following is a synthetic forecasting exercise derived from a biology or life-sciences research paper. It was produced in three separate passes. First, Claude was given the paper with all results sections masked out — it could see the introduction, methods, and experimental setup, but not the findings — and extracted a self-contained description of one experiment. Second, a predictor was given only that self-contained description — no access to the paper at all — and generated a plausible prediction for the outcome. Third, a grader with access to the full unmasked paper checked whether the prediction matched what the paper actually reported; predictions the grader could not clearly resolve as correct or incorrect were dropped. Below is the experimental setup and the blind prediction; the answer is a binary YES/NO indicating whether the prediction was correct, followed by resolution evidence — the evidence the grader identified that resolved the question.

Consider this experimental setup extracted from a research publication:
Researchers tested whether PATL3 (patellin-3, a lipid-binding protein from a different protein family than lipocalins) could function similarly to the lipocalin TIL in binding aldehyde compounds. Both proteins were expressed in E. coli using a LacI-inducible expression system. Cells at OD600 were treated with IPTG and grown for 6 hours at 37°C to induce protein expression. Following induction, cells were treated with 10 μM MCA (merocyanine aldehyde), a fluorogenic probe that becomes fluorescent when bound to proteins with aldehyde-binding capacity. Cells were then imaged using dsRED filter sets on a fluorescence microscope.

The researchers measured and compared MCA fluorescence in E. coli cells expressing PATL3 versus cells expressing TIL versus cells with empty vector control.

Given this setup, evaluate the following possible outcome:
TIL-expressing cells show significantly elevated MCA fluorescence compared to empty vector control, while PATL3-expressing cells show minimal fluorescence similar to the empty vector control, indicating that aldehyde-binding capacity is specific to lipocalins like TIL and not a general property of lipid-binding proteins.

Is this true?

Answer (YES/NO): YES